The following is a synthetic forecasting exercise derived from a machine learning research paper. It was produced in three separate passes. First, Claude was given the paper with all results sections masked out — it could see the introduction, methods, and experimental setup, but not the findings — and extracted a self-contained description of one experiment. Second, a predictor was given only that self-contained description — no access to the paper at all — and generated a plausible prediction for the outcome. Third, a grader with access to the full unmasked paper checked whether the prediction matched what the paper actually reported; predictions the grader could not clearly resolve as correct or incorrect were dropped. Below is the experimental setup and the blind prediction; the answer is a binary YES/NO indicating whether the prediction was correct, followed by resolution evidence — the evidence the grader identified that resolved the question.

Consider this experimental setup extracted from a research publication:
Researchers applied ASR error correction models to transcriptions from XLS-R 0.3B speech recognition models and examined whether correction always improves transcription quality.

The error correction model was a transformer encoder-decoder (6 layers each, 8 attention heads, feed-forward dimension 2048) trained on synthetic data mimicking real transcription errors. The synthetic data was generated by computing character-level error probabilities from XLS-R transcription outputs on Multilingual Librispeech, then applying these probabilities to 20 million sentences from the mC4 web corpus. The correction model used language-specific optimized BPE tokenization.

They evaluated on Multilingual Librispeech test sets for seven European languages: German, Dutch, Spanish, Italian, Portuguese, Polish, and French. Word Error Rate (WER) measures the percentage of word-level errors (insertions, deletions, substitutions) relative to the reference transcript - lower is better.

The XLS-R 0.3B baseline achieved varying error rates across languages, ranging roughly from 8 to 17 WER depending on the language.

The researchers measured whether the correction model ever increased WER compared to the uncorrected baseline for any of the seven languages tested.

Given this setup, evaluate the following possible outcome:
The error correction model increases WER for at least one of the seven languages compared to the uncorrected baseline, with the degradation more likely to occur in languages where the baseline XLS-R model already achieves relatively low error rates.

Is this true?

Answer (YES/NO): YES